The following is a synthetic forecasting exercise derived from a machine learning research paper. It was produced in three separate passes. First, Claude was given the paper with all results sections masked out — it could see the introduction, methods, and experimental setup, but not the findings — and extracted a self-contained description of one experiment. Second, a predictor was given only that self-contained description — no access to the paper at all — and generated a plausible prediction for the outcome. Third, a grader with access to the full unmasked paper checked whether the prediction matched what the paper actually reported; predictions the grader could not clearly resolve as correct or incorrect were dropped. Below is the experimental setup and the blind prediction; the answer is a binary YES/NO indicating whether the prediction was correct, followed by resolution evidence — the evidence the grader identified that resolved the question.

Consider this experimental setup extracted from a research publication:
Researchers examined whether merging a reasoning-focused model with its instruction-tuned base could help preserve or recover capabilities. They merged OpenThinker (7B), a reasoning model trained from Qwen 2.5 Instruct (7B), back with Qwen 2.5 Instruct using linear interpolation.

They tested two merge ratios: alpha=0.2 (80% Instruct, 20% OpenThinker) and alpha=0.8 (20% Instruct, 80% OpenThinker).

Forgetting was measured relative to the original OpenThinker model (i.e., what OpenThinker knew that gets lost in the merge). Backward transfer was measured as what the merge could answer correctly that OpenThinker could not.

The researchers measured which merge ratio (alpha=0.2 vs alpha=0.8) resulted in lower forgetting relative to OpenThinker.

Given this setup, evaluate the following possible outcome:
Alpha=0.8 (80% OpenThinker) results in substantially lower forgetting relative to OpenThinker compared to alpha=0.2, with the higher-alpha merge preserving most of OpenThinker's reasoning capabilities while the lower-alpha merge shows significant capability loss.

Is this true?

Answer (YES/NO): YES